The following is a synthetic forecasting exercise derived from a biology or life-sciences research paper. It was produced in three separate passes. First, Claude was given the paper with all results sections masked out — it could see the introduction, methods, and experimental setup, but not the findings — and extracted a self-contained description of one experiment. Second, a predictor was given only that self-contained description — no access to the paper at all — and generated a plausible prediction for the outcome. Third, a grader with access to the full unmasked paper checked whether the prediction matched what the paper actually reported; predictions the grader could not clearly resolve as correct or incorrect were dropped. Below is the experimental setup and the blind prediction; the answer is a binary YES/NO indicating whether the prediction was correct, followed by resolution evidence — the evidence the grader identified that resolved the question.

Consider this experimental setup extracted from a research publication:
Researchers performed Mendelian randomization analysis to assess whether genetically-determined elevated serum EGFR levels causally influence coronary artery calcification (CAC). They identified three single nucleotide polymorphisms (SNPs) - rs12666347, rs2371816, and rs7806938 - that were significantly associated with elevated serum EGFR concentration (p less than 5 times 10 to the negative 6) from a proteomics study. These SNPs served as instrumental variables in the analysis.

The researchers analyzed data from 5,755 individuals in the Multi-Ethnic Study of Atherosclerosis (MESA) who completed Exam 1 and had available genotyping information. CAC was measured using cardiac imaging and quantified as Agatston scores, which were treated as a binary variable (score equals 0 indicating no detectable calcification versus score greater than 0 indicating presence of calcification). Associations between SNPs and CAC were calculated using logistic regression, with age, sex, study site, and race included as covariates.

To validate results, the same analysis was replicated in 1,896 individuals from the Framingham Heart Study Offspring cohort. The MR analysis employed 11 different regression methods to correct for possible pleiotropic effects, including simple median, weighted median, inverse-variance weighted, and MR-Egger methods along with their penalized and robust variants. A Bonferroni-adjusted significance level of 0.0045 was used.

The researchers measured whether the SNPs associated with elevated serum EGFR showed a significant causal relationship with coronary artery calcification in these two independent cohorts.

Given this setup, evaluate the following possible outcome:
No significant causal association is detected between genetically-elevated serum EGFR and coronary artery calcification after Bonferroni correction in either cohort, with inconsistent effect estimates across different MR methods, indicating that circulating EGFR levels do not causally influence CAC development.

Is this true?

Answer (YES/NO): NO